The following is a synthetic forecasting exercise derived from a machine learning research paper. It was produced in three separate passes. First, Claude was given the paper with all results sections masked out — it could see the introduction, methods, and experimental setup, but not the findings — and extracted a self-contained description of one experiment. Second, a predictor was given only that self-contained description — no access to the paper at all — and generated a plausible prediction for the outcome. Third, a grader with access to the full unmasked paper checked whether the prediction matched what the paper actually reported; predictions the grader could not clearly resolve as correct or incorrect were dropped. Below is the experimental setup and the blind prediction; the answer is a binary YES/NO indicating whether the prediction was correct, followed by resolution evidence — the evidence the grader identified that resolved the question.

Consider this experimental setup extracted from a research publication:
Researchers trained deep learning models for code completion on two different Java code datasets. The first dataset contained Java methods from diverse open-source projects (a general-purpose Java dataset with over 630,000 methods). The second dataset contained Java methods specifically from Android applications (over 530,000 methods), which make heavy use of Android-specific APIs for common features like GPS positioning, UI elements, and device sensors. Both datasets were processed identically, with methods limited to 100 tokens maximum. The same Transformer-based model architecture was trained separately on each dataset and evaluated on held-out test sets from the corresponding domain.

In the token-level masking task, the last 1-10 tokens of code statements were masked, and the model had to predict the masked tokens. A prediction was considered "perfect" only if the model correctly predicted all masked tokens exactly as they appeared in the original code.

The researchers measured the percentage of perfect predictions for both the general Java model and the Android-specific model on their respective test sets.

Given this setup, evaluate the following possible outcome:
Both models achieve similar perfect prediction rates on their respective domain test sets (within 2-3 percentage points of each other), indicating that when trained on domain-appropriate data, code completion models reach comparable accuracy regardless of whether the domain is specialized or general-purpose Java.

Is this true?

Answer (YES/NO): NO